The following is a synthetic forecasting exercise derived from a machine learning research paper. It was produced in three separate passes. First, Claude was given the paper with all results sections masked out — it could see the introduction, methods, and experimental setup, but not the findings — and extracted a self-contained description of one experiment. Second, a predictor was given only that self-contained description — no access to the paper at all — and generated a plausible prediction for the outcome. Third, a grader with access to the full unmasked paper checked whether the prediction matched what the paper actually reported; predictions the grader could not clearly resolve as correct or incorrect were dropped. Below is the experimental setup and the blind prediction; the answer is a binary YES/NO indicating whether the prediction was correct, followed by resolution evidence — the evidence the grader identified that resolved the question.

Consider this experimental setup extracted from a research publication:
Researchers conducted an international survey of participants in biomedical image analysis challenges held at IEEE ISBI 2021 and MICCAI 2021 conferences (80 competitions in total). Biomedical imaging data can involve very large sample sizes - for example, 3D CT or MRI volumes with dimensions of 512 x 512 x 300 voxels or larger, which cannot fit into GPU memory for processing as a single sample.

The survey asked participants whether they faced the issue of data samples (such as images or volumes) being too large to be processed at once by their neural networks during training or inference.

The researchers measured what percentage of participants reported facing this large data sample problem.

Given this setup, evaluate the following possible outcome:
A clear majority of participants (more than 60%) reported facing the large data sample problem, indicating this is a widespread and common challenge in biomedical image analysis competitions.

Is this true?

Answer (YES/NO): NO